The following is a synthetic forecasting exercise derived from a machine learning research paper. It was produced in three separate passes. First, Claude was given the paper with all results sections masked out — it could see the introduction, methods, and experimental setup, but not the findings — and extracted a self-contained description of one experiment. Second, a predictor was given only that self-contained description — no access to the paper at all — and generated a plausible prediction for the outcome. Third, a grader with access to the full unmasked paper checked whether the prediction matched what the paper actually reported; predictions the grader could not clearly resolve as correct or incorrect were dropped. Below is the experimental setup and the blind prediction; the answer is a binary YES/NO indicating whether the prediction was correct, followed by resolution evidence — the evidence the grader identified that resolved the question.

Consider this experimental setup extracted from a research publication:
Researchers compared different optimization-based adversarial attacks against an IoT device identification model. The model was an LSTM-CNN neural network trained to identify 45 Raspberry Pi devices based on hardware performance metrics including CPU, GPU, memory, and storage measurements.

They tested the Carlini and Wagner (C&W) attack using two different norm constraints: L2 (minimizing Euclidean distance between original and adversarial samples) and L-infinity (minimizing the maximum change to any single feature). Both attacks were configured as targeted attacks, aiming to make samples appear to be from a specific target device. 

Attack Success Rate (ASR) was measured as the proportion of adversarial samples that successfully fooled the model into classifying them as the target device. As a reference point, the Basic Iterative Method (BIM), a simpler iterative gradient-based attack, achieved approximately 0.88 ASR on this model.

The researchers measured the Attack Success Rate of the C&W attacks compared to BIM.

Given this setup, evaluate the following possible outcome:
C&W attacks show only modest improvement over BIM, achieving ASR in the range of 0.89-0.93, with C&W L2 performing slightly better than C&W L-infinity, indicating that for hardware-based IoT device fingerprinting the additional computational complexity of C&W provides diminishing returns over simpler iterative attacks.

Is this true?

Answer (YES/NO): NO